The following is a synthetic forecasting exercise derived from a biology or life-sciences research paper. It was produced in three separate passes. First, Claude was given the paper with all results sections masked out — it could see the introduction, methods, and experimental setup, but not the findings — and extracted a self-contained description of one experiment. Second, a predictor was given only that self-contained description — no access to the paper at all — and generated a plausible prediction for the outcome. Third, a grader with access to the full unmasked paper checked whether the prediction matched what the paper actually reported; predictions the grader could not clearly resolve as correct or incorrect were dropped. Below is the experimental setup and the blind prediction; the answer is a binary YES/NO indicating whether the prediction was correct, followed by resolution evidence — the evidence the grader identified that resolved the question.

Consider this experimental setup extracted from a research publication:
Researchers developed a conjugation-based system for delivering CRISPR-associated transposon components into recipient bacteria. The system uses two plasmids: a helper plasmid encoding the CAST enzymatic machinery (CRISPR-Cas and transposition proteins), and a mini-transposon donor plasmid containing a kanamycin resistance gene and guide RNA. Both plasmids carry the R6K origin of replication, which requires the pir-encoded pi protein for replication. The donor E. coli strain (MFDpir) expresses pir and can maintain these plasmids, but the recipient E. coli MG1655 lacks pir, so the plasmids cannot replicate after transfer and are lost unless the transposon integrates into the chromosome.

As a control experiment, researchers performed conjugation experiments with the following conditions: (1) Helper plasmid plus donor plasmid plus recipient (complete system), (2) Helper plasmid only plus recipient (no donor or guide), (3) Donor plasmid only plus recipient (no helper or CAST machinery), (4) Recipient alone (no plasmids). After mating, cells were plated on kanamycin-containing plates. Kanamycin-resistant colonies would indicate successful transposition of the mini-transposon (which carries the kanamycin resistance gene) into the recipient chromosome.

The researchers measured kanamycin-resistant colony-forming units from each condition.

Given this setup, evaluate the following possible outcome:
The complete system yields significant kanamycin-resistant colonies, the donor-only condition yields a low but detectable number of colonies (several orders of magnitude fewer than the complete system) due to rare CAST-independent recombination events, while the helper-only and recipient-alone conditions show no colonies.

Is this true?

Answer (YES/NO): NO